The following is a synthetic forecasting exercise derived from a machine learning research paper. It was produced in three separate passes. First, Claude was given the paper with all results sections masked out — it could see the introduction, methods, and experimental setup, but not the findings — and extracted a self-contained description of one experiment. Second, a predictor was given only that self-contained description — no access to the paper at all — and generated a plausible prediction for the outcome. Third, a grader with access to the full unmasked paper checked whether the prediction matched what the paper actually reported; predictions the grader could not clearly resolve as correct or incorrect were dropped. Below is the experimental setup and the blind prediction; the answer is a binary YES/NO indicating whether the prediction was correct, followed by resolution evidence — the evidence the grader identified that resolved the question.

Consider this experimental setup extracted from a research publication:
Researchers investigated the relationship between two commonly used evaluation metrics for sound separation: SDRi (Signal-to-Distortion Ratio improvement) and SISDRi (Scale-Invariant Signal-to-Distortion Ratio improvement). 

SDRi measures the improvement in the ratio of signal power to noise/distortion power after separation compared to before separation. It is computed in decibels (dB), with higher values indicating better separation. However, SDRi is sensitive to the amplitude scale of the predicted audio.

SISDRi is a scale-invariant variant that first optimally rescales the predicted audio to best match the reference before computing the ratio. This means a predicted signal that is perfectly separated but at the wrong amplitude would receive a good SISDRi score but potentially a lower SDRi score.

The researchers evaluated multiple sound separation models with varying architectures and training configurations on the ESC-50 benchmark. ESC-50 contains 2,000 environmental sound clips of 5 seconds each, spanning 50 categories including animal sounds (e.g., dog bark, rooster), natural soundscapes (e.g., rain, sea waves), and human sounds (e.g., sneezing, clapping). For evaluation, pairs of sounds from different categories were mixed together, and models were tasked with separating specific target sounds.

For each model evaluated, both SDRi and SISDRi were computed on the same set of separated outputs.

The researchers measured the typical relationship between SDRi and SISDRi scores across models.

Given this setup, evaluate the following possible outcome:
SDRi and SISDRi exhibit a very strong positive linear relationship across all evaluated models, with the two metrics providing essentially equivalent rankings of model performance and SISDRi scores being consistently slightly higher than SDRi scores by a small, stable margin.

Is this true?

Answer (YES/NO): NO